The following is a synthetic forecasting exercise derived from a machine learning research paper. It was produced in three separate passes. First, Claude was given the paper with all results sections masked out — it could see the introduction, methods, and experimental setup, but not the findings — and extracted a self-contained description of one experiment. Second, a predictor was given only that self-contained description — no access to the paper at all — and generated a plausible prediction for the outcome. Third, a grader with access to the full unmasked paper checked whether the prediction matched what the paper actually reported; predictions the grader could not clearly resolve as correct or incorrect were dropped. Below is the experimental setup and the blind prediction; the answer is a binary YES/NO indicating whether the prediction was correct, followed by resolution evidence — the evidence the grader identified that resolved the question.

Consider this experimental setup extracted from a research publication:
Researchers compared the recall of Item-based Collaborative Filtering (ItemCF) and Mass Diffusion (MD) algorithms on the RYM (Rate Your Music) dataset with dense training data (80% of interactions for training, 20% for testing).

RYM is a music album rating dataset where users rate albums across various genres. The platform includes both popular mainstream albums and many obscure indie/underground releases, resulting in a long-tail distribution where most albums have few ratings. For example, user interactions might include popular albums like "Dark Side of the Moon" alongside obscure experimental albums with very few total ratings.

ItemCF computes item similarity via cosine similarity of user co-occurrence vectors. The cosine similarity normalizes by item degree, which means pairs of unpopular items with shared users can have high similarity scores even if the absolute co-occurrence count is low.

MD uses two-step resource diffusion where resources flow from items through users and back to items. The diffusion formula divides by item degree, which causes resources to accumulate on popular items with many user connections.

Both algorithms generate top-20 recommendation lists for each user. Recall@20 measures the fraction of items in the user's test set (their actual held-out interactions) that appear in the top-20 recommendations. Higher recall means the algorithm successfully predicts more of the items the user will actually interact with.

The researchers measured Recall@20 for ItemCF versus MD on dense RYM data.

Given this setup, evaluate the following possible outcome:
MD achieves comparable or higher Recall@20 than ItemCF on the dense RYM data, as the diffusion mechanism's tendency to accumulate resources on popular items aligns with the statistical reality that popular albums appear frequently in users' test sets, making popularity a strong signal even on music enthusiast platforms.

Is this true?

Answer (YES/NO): YES